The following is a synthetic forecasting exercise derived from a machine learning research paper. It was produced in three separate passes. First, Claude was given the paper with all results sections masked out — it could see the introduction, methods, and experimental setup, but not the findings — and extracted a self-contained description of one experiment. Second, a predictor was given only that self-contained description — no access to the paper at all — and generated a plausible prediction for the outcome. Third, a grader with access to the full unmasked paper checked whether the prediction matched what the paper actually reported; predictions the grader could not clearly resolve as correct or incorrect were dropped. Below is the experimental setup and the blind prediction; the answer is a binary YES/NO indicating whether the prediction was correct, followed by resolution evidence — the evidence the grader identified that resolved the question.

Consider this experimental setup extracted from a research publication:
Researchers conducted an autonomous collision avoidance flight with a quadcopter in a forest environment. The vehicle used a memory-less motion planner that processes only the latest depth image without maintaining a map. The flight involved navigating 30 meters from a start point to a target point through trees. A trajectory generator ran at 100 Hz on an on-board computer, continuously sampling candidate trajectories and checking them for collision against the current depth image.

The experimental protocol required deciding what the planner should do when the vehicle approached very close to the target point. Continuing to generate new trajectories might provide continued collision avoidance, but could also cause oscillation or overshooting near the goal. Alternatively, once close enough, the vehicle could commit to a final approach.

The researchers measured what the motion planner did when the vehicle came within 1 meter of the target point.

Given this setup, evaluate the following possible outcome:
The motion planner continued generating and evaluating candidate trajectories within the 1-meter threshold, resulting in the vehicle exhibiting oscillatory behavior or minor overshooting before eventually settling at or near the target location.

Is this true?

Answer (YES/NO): NO